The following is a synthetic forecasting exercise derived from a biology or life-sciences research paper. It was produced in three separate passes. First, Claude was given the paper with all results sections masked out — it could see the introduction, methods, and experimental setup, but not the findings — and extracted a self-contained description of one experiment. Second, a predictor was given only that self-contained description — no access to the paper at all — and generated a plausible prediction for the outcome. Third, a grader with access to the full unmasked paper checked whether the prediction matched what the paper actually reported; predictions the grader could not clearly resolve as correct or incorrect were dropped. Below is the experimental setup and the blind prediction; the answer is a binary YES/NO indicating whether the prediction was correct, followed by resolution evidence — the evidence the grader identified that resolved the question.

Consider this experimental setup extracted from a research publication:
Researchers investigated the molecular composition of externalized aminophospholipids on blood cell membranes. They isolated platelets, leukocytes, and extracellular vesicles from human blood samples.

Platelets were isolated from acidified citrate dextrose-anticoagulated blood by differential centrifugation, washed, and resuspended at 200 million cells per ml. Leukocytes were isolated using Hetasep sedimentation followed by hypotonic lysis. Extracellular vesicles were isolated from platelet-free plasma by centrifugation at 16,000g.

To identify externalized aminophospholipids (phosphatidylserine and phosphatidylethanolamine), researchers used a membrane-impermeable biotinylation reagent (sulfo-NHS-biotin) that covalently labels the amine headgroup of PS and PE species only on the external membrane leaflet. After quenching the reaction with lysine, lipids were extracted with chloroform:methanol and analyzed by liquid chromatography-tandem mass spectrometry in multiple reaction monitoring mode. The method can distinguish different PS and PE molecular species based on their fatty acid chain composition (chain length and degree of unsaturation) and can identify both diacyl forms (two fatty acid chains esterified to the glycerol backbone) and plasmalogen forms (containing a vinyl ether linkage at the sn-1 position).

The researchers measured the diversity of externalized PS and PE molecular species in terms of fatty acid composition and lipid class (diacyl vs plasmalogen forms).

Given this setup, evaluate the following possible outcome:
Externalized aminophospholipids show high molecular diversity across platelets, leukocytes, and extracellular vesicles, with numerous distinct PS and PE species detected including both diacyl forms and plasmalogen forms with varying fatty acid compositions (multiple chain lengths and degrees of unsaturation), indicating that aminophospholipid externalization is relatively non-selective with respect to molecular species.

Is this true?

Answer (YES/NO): YES